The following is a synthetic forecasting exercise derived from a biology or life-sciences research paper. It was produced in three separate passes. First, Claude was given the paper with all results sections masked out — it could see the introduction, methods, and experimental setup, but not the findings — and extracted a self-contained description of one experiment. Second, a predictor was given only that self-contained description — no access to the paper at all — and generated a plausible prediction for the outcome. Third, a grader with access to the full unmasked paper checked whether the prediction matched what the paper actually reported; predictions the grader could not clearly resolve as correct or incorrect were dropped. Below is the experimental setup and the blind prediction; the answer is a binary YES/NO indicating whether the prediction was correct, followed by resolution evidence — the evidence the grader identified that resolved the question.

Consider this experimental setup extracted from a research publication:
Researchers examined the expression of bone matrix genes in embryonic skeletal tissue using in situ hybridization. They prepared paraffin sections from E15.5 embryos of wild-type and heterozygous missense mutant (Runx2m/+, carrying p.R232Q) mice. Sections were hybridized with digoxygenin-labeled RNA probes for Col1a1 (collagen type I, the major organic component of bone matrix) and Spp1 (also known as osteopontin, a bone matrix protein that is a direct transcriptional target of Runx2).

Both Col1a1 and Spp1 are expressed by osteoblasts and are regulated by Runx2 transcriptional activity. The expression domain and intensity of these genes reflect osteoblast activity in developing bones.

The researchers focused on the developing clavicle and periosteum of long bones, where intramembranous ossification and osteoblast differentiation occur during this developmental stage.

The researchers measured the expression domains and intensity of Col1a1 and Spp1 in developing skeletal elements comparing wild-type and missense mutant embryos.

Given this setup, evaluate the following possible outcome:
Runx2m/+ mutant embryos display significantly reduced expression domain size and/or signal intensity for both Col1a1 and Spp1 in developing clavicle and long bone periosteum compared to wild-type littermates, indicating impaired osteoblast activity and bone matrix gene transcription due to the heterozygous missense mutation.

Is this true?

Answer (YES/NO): NO